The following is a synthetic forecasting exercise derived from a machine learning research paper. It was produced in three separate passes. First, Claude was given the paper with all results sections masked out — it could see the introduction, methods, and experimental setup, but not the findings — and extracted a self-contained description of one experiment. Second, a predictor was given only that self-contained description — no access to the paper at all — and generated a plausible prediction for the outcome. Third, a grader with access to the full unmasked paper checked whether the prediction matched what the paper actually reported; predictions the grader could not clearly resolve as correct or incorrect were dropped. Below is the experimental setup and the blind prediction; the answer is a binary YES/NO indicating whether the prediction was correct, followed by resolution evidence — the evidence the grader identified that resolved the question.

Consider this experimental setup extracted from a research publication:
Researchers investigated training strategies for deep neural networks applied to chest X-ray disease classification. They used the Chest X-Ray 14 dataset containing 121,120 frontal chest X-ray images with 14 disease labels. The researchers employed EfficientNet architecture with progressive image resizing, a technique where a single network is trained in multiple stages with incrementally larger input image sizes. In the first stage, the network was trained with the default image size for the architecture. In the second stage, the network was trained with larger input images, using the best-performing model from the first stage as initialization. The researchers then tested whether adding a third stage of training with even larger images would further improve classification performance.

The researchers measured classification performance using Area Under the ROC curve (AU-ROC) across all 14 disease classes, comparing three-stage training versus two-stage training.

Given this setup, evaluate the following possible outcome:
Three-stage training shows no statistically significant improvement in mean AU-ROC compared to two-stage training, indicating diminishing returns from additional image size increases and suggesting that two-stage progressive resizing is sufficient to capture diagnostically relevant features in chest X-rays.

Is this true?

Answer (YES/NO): YES